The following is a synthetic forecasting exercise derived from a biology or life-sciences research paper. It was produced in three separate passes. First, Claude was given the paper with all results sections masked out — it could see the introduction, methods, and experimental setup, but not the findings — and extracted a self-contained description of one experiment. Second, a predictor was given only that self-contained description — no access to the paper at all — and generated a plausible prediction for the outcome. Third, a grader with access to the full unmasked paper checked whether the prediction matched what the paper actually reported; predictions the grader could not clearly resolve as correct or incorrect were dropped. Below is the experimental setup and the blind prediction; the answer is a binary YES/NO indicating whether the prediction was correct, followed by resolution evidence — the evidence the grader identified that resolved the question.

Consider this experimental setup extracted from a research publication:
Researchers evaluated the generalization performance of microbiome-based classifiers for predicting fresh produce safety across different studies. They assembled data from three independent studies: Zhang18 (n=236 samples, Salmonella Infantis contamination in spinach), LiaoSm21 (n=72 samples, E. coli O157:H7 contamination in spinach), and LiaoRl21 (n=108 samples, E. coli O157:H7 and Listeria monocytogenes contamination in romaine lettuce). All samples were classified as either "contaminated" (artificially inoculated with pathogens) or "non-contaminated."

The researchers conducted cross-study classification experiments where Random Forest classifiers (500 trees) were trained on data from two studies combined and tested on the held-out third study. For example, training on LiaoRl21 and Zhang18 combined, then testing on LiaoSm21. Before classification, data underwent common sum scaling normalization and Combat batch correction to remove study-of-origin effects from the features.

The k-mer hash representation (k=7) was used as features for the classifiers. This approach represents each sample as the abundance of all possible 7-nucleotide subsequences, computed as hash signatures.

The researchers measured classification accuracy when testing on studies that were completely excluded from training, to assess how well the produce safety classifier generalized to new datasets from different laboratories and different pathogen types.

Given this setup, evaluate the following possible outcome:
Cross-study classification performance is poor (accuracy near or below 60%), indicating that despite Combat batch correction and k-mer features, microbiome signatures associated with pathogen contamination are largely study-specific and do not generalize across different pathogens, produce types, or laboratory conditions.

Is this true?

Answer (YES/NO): NO